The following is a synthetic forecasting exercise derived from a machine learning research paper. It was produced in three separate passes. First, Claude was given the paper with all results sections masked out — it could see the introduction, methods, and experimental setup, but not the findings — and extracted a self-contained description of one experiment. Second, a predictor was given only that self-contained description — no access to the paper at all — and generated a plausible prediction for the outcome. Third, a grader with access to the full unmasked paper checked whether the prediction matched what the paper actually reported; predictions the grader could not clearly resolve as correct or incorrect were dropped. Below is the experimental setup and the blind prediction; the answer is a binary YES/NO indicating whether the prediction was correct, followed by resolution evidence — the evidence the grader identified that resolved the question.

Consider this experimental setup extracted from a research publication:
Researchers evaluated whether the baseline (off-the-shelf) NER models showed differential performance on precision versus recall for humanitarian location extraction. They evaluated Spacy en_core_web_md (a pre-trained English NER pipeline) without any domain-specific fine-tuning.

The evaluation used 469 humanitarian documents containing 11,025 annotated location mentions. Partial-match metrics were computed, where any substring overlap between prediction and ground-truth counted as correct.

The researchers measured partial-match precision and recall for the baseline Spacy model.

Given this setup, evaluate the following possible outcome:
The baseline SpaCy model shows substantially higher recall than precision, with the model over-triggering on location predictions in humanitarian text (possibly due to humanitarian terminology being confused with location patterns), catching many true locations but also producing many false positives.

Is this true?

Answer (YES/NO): NO